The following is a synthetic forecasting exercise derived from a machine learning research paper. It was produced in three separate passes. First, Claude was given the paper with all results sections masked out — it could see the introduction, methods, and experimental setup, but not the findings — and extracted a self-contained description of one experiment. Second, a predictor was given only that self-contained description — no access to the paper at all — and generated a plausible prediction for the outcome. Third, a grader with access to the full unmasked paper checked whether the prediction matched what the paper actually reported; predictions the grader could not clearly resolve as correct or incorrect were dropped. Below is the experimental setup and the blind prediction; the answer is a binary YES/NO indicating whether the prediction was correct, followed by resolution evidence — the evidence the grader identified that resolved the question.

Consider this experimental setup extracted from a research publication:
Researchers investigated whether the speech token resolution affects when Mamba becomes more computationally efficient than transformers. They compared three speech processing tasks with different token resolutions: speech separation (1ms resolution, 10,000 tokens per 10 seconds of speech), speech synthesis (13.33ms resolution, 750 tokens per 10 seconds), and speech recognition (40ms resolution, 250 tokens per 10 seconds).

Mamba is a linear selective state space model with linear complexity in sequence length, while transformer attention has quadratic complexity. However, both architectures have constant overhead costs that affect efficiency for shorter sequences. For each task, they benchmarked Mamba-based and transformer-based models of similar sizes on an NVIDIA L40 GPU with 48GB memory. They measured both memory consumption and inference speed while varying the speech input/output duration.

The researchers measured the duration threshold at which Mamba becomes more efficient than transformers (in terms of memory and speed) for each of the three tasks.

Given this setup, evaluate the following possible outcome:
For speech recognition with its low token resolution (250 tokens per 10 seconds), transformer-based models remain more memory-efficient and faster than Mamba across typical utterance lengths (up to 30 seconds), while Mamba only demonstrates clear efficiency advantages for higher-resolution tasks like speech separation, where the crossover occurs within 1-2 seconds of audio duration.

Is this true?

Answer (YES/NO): NO